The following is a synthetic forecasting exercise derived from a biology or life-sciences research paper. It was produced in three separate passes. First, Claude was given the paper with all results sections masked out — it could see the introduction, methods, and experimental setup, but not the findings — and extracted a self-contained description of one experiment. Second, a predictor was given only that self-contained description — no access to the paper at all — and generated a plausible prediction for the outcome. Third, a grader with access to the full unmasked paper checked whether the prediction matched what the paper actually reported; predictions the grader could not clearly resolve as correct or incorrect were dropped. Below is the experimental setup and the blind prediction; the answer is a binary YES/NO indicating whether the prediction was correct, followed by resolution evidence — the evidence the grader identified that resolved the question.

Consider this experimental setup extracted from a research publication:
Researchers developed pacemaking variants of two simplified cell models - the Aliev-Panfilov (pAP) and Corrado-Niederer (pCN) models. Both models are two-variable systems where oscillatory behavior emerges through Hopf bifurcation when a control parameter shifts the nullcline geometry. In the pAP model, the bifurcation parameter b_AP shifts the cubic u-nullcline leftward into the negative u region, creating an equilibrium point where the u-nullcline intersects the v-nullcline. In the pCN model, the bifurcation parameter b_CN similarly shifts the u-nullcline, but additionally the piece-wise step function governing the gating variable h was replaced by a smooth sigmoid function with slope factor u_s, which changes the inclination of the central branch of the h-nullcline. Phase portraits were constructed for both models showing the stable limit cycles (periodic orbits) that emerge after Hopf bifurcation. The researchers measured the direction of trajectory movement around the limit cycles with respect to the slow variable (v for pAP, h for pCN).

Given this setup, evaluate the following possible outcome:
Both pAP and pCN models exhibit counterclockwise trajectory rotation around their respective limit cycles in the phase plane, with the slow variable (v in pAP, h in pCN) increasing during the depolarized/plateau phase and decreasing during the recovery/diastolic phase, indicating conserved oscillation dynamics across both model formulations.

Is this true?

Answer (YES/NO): NO